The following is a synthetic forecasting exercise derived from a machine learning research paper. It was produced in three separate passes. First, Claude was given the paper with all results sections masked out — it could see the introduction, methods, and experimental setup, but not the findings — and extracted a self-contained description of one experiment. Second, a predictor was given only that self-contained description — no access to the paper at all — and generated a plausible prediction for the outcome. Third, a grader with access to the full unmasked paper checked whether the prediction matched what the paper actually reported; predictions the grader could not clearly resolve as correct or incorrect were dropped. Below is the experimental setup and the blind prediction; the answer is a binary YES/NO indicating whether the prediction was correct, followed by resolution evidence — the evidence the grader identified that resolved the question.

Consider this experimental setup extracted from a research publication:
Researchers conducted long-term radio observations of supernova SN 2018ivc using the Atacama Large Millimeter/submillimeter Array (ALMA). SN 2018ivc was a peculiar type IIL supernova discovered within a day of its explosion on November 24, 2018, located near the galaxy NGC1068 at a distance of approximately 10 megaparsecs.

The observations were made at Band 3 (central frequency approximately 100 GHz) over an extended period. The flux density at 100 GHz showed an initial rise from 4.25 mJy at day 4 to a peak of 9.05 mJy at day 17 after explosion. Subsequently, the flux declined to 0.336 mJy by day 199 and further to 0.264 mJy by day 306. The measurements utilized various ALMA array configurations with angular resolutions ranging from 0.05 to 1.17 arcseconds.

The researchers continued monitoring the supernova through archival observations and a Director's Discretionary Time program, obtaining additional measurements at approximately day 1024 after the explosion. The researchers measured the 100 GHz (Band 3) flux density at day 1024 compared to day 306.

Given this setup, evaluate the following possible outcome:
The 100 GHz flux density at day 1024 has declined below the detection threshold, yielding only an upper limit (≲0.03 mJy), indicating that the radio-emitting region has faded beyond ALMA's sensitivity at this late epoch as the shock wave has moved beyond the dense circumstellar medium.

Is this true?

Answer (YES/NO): NO